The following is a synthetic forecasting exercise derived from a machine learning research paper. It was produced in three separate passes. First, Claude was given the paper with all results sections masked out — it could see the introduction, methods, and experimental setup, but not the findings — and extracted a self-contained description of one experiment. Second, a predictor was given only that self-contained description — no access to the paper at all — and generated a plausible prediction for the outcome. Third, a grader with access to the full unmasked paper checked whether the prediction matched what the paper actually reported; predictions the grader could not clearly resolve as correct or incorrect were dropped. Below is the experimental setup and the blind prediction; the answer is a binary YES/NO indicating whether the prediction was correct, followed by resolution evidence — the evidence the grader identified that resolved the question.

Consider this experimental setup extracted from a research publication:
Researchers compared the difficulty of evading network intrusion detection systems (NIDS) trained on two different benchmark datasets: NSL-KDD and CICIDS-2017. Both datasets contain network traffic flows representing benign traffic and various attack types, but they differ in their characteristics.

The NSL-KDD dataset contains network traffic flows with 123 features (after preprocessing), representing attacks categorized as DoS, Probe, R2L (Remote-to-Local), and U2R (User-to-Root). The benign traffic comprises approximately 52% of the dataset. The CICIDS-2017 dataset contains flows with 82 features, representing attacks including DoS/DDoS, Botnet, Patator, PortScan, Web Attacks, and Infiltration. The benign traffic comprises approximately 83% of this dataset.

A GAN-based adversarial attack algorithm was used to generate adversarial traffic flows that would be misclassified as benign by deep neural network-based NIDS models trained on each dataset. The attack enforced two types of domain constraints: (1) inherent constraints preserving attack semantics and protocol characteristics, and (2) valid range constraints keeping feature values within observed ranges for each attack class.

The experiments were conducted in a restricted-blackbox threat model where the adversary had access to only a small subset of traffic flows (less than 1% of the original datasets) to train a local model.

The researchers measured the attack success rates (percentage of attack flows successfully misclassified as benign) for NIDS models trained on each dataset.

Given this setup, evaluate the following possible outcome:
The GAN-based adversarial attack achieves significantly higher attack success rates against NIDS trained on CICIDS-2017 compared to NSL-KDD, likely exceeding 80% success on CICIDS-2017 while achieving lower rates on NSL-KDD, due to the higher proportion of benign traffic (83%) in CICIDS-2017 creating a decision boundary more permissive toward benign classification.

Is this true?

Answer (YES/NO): YES